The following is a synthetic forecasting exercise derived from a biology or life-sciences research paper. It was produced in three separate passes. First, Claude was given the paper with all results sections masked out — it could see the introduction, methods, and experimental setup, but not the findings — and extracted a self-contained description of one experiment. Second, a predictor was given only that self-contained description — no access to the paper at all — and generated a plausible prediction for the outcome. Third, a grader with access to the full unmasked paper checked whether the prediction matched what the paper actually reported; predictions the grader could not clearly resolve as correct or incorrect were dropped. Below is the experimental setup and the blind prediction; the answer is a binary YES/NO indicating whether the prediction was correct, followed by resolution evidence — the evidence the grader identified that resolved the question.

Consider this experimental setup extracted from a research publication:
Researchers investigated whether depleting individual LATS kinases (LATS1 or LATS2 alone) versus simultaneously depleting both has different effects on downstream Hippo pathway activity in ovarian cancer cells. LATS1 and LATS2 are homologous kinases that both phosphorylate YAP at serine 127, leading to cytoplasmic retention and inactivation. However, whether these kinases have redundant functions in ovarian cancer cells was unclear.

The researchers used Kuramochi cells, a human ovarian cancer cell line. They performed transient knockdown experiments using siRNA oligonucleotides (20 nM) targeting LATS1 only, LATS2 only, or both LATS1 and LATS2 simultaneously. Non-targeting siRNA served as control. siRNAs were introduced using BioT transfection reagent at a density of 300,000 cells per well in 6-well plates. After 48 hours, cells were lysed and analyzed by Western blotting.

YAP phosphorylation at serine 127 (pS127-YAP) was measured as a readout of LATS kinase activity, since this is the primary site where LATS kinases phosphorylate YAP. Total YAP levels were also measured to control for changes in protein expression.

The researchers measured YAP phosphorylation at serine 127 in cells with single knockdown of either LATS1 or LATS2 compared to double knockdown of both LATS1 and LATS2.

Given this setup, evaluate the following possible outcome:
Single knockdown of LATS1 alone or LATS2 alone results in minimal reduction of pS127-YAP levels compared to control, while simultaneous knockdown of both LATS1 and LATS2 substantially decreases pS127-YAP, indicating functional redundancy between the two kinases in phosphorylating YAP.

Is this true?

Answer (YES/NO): NO